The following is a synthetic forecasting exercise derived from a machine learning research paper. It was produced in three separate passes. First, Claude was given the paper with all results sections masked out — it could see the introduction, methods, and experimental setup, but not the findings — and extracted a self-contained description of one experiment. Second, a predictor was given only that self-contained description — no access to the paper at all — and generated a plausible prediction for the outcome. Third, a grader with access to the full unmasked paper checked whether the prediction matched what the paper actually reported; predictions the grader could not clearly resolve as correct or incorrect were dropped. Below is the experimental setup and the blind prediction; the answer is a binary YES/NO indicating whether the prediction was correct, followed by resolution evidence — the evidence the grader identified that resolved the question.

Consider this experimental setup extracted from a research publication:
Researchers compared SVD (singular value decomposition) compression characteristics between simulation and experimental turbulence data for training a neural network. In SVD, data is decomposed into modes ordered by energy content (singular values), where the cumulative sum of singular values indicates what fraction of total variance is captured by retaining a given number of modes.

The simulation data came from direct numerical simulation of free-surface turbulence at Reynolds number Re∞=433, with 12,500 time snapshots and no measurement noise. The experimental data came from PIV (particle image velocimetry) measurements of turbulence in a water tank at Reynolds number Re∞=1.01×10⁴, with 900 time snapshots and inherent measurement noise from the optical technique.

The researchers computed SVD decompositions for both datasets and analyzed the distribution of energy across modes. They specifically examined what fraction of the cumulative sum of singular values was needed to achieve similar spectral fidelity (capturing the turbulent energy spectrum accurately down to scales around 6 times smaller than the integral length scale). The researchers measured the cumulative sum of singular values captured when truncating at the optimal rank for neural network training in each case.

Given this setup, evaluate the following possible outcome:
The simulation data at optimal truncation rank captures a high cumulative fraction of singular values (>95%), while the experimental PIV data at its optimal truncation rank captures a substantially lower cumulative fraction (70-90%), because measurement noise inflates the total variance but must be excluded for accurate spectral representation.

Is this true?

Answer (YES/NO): NO